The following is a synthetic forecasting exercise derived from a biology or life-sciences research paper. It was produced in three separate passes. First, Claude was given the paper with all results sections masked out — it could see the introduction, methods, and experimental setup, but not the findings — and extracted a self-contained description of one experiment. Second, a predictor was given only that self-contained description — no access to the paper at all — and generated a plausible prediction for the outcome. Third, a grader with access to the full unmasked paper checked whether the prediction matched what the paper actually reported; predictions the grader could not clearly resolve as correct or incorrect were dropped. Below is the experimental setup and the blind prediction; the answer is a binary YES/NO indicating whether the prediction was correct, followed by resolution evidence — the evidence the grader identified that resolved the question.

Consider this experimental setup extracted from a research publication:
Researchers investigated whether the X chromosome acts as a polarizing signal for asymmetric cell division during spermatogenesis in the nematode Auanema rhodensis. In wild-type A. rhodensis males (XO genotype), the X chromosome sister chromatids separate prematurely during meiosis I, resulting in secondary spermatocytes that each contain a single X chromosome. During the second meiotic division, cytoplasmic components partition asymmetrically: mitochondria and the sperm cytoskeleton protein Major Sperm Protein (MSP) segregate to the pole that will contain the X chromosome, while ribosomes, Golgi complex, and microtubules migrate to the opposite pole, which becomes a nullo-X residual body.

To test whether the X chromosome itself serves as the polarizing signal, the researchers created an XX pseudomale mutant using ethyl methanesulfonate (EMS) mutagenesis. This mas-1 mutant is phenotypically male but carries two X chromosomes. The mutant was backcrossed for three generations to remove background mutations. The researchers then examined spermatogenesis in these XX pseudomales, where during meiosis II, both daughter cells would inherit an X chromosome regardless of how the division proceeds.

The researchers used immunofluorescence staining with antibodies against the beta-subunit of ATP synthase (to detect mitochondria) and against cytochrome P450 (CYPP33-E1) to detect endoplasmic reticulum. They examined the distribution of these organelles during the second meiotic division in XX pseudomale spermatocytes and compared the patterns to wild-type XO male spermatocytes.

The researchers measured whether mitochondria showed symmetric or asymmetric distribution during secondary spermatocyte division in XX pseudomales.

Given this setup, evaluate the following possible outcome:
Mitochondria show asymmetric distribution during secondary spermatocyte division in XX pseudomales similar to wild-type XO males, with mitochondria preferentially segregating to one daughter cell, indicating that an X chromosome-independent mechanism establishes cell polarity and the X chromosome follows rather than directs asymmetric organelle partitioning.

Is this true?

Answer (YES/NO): NO